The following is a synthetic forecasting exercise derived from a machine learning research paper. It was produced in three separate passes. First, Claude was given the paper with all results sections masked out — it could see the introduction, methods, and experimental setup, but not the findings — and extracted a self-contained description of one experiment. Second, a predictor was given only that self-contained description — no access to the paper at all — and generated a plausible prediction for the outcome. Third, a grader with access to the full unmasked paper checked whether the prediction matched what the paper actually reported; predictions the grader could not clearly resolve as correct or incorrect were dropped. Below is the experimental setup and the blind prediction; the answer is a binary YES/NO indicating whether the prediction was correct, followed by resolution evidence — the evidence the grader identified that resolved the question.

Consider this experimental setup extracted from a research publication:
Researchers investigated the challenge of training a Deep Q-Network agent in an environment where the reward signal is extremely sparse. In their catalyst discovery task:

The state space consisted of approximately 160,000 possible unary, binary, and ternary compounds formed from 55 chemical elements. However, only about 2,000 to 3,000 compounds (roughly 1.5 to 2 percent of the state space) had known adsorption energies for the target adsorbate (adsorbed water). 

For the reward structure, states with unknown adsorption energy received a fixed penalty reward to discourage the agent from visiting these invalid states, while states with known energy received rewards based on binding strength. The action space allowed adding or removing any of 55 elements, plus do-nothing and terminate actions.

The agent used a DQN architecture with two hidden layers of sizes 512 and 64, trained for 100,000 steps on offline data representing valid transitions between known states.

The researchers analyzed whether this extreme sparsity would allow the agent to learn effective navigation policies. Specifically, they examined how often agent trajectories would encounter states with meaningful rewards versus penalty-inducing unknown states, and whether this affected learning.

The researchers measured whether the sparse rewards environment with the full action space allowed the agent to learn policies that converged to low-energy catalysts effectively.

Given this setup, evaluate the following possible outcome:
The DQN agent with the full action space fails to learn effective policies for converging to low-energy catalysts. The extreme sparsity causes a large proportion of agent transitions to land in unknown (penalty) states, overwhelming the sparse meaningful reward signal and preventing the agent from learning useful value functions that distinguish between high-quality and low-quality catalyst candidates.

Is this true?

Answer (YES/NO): YES